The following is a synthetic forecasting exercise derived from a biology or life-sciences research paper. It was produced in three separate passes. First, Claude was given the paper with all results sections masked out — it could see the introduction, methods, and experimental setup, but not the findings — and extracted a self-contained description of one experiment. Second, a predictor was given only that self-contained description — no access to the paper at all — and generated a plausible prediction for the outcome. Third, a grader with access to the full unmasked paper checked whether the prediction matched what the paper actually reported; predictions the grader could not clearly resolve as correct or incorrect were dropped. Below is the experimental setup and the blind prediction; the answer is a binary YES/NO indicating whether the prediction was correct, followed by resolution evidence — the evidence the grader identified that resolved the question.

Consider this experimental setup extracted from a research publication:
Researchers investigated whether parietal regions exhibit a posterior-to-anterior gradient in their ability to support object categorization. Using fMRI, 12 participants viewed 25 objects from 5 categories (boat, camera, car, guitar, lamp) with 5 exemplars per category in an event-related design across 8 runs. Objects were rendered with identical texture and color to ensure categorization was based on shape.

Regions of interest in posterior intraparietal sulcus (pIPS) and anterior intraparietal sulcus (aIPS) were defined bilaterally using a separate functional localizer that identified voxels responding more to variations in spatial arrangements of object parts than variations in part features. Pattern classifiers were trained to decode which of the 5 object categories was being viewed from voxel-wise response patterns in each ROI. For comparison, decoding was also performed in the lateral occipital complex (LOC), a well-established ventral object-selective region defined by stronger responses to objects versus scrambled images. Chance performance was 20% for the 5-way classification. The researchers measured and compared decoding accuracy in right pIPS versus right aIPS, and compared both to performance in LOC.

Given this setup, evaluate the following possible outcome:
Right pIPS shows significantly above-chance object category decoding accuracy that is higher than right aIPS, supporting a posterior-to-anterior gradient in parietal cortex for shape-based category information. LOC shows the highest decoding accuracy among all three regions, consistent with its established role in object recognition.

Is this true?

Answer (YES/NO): NO